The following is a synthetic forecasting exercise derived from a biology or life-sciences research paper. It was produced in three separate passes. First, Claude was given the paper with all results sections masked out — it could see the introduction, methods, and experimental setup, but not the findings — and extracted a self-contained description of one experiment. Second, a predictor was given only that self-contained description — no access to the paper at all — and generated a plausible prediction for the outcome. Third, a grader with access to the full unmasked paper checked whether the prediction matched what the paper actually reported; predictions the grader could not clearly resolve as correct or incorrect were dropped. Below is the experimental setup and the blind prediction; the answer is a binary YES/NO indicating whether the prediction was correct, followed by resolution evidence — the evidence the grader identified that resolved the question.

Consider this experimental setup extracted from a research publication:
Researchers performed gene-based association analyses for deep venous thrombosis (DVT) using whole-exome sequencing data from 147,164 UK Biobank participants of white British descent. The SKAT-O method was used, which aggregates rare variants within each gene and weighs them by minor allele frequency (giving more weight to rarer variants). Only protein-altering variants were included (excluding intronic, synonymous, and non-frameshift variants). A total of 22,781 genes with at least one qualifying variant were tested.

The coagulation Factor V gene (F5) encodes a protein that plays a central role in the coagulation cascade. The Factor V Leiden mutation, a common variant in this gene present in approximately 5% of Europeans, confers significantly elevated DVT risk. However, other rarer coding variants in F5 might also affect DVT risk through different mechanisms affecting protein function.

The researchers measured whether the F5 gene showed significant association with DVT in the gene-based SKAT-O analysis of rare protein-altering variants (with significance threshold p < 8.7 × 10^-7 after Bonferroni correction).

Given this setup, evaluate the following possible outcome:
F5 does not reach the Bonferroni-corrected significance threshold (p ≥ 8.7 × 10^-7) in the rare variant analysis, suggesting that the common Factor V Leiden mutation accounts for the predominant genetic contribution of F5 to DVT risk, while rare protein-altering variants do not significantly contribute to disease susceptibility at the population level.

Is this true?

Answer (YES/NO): NO